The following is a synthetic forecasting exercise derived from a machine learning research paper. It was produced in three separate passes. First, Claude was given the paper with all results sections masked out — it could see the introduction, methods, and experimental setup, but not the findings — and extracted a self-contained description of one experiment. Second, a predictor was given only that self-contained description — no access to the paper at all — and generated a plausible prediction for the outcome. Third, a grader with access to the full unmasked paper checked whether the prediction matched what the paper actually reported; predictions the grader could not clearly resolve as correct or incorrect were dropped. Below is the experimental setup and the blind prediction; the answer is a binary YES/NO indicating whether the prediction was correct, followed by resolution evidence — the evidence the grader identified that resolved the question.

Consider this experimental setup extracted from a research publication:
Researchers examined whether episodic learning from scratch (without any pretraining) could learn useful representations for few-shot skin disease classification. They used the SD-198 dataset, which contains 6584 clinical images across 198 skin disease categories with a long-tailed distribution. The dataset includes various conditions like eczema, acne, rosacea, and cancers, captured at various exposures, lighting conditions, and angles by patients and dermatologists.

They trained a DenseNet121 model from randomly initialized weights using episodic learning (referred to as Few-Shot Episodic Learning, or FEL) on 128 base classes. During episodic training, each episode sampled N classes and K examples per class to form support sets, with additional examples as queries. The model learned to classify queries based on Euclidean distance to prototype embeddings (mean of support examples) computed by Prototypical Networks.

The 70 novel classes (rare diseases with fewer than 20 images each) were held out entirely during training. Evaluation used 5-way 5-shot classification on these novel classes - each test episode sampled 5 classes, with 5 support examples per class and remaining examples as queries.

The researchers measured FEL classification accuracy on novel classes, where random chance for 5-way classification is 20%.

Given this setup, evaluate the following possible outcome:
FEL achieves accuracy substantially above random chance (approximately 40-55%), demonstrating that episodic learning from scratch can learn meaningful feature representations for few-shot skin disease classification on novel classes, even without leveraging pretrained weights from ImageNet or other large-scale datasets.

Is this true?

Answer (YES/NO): NO